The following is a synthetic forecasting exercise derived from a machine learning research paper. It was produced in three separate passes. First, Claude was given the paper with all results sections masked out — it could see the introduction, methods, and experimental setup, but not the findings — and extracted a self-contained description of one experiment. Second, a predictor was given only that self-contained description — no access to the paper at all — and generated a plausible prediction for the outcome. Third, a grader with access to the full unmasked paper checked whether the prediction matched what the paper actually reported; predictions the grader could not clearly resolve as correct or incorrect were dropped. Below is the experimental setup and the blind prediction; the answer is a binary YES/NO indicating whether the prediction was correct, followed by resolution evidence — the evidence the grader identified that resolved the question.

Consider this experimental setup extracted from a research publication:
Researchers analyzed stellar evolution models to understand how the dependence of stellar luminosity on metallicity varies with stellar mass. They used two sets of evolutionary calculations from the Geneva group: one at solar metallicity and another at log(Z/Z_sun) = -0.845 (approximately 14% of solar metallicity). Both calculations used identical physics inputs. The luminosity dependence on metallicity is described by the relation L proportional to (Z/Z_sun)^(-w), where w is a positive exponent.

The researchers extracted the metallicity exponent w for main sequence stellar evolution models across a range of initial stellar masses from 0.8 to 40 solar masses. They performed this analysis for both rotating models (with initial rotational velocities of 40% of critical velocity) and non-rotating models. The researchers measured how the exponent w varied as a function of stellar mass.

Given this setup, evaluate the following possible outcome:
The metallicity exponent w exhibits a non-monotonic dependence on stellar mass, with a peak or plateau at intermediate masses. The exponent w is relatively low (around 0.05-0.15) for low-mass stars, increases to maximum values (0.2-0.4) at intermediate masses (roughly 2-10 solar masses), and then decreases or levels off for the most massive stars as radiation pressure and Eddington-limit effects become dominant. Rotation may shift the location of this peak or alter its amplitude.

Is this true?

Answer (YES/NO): NO